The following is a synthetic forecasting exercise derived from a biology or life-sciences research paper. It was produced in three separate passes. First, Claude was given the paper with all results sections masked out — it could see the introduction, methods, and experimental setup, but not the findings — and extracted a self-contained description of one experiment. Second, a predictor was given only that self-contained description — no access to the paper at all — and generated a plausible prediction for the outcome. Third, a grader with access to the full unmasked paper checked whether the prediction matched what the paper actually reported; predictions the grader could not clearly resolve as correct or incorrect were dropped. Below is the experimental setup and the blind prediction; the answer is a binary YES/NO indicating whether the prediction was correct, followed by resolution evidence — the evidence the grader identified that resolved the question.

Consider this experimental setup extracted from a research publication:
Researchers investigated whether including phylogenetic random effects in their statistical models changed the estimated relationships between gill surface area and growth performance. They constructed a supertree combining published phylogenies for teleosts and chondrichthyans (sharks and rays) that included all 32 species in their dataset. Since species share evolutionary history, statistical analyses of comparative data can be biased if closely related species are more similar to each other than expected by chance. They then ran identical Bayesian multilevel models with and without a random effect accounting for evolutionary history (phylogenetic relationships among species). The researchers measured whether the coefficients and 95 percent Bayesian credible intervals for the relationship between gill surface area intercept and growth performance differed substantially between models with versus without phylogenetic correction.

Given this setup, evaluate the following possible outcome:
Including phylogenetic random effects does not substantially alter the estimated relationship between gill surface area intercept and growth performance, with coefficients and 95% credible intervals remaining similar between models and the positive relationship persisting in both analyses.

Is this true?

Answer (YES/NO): YES